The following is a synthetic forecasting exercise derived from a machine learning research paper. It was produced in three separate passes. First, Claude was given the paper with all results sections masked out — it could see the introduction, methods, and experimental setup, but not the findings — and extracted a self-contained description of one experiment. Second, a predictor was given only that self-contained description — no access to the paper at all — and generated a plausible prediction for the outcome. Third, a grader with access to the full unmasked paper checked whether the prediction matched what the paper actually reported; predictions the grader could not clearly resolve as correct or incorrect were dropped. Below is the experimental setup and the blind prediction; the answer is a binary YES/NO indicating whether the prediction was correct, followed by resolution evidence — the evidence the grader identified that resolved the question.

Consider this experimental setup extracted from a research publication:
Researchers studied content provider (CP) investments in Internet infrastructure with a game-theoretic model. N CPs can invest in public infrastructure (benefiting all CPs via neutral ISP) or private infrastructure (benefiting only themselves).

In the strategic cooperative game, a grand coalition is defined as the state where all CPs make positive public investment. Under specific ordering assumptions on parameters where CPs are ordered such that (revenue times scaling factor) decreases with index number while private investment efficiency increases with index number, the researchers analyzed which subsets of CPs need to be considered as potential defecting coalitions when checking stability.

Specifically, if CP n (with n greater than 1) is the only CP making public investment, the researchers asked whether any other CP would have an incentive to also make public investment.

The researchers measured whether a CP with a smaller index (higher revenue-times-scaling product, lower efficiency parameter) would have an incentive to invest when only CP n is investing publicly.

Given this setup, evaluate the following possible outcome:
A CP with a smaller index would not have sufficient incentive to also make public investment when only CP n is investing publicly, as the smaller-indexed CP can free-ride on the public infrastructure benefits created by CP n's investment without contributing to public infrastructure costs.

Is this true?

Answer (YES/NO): NO